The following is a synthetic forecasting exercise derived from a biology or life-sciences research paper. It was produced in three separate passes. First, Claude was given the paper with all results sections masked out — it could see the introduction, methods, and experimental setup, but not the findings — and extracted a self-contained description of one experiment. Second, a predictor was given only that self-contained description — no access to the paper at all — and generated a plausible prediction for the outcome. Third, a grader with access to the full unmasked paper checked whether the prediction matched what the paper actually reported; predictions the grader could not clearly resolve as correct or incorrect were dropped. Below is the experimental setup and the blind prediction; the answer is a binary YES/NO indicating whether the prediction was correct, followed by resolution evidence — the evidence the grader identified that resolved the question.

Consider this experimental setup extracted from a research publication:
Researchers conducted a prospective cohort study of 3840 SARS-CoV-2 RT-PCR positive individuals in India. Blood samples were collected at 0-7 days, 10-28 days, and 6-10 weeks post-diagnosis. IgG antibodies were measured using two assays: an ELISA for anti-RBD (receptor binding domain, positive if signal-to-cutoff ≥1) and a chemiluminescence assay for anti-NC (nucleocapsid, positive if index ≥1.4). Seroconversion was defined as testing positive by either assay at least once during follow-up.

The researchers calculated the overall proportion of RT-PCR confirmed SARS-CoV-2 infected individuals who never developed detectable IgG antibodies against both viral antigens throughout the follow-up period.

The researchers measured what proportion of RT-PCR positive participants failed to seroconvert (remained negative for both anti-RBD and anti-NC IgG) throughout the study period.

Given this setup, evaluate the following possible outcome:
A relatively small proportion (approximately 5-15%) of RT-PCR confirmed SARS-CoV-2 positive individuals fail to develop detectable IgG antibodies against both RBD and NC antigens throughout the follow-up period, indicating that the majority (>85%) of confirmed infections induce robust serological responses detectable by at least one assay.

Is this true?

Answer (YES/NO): YES